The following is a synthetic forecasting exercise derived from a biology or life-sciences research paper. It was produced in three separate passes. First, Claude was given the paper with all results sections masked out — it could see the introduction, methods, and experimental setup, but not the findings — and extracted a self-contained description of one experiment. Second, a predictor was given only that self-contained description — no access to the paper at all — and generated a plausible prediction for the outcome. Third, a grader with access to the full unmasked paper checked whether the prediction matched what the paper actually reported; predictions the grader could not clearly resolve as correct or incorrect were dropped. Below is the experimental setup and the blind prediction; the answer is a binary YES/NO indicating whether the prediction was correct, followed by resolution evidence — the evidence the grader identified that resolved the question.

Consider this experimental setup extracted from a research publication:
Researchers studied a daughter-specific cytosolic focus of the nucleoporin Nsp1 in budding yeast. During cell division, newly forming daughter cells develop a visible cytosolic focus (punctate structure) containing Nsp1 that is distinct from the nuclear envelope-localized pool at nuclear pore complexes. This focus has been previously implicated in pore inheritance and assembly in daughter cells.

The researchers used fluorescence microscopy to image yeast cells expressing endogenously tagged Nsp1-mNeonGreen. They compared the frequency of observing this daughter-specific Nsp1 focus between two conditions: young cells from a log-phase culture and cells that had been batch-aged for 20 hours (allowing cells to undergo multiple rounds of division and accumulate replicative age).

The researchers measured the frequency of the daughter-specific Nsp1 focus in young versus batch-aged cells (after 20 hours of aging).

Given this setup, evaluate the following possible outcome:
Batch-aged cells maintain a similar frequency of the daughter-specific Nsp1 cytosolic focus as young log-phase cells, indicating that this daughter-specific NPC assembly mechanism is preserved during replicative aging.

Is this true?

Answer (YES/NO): NO